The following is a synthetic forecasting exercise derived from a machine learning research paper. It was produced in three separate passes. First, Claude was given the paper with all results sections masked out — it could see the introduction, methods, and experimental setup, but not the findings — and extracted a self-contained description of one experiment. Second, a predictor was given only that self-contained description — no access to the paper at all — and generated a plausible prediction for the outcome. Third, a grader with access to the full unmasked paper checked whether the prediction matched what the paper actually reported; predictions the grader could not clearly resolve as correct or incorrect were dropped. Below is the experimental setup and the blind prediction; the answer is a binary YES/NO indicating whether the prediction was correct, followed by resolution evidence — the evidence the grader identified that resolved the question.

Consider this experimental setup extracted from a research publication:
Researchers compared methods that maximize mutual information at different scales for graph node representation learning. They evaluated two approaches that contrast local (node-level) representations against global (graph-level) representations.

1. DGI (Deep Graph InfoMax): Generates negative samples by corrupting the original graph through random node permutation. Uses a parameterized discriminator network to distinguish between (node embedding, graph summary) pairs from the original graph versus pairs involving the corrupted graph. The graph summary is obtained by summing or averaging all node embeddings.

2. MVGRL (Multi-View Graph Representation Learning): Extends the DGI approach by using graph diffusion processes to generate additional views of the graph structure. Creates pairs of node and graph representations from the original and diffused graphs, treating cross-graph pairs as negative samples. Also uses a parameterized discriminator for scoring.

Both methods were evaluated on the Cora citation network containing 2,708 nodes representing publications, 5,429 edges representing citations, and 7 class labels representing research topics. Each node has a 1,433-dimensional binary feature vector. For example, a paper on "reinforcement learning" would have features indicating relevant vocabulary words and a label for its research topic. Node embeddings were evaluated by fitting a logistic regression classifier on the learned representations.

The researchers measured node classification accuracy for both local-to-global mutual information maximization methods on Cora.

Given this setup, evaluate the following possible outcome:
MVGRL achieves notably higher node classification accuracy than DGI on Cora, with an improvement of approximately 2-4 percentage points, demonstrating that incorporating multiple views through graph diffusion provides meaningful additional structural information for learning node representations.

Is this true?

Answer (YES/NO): NO